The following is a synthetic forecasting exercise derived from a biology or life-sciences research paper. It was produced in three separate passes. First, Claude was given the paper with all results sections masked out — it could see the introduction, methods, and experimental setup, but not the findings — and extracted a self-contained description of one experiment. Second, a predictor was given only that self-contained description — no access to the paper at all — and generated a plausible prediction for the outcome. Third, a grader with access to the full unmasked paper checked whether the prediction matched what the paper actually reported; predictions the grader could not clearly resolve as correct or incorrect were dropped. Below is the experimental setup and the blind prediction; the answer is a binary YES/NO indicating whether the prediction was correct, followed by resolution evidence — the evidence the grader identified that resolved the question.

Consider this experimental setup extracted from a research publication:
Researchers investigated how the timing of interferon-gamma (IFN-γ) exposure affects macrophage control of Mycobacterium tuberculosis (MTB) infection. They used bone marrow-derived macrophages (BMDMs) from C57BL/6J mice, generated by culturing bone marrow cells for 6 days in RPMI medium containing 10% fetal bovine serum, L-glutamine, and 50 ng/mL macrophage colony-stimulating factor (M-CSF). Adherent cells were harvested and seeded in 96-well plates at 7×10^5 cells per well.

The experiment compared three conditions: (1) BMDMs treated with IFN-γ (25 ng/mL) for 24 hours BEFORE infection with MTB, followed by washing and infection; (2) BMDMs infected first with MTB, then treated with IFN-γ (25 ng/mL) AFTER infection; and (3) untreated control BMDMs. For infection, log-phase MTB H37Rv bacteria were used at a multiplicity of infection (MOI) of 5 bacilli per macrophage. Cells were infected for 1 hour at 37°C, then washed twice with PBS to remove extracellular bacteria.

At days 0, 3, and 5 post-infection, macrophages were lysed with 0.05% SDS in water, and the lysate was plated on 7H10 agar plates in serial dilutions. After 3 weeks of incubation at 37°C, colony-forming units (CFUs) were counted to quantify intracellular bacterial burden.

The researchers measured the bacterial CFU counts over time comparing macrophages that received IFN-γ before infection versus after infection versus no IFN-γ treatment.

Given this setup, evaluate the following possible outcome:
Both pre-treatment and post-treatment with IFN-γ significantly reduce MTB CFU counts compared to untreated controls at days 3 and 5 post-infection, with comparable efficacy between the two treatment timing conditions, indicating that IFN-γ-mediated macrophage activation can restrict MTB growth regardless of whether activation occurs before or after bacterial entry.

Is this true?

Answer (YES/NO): NO